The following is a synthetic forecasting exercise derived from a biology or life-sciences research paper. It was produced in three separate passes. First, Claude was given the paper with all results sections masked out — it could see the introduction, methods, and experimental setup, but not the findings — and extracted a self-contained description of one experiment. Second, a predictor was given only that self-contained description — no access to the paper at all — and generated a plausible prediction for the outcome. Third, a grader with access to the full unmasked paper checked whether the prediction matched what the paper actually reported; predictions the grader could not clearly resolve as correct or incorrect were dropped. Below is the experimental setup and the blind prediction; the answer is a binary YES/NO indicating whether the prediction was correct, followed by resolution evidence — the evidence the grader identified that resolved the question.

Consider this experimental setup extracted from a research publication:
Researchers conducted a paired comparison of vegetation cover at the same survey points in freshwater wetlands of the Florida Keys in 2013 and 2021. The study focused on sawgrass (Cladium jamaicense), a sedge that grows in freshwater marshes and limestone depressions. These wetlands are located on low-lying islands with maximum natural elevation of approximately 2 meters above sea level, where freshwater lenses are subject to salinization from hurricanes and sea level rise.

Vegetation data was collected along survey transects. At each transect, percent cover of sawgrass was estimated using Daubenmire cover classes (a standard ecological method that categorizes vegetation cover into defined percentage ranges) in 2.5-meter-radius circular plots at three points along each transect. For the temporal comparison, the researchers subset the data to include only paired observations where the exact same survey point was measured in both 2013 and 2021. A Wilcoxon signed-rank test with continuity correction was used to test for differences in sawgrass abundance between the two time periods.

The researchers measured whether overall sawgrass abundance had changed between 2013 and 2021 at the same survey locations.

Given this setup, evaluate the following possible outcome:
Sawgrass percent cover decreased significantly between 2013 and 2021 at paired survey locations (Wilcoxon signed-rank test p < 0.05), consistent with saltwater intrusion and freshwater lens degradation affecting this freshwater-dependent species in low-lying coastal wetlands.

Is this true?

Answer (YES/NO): NO